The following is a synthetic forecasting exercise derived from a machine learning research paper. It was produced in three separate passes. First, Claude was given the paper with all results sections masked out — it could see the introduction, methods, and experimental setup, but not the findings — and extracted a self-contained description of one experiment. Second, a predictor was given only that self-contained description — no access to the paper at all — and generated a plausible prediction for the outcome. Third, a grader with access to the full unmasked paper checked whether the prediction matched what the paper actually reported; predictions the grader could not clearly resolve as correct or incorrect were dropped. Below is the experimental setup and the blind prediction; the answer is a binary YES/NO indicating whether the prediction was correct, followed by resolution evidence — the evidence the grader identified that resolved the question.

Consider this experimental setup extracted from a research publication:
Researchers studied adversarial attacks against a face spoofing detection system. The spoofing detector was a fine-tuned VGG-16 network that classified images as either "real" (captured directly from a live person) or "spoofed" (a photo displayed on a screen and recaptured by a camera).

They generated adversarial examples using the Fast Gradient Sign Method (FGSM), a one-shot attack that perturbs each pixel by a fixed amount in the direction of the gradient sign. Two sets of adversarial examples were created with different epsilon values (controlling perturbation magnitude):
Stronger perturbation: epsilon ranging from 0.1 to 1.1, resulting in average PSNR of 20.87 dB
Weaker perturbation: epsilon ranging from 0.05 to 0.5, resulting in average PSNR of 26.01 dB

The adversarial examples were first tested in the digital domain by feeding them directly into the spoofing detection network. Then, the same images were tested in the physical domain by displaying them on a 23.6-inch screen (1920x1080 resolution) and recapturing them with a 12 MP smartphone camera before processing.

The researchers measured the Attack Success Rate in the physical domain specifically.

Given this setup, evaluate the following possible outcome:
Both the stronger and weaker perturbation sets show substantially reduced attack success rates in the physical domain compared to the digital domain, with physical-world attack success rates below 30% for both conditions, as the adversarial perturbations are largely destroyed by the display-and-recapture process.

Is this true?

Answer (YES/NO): YES